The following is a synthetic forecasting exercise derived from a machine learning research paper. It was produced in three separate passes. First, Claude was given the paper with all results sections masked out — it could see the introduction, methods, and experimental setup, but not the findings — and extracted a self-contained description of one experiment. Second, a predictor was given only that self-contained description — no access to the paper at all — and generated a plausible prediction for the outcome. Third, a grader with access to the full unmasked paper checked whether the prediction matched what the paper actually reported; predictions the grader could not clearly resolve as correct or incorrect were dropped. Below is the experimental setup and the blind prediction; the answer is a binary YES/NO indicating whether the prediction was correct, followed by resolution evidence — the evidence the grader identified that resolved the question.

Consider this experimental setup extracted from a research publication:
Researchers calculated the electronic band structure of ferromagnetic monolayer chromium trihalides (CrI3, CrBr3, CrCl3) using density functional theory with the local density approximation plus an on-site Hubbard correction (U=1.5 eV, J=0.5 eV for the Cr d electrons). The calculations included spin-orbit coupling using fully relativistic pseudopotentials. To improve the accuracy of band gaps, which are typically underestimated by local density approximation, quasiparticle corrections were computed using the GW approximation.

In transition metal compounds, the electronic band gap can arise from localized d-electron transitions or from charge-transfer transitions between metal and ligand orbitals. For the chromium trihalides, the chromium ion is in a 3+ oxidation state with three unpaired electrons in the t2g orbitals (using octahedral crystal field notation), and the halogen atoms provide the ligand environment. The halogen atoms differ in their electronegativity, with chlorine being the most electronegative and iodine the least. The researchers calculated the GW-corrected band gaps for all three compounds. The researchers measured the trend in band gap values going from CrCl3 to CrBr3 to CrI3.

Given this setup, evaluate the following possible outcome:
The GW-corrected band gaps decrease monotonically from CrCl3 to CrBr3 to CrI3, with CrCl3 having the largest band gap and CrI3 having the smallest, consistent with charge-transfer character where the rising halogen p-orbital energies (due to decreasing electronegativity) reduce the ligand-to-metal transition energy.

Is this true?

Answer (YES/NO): YES